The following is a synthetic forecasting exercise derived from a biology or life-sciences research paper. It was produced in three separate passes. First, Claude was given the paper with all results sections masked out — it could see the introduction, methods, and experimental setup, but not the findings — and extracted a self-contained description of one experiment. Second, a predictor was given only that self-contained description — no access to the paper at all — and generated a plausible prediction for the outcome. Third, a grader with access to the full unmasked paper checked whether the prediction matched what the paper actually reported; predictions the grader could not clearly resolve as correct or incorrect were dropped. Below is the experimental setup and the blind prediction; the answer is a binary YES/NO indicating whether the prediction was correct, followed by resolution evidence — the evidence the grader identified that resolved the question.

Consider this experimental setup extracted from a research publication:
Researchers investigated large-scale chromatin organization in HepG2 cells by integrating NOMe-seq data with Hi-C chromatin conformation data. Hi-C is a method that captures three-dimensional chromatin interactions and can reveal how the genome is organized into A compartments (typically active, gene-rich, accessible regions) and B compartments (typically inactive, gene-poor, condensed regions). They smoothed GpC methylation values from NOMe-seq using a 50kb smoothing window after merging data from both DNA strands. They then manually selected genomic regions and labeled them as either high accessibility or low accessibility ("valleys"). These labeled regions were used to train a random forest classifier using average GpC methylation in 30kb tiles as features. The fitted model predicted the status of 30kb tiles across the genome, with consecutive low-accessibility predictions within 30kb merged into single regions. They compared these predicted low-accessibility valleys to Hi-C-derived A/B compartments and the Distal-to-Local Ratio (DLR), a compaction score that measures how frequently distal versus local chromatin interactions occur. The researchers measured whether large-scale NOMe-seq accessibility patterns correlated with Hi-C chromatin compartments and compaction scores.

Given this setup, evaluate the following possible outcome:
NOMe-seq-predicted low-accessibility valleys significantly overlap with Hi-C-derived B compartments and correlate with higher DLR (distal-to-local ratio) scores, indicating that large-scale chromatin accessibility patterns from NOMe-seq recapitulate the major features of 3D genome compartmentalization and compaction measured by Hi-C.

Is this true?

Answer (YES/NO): YES